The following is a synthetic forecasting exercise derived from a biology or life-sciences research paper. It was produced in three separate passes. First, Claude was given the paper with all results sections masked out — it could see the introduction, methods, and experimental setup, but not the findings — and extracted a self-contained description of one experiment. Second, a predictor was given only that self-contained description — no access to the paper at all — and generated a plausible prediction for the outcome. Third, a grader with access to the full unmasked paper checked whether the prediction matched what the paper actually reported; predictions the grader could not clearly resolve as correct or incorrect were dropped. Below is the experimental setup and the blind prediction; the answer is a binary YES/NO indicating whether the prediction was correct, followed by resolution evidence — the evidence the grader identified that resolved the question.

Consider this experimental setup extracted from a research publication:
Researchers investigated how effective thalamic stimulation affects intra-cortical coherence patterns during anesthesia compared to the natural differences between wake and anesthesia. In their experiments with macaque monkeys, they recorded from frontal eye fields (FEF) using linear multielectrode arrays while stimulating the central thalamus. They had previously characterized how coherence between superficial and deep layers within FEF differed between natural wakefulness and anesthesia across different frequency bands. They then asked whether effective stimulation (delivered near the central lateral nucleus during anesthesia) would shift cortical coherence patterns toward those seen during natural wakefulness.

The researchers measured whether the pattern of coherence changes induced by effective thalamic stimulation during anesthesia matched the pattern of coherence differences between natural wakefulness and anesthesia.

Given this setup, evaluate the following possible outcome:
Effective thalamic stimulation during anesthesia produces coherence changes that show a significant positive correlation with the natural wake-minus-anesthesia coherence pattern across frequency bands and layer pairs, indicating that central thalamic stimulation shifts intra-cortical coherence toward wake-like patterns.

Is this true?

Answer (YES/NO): YES